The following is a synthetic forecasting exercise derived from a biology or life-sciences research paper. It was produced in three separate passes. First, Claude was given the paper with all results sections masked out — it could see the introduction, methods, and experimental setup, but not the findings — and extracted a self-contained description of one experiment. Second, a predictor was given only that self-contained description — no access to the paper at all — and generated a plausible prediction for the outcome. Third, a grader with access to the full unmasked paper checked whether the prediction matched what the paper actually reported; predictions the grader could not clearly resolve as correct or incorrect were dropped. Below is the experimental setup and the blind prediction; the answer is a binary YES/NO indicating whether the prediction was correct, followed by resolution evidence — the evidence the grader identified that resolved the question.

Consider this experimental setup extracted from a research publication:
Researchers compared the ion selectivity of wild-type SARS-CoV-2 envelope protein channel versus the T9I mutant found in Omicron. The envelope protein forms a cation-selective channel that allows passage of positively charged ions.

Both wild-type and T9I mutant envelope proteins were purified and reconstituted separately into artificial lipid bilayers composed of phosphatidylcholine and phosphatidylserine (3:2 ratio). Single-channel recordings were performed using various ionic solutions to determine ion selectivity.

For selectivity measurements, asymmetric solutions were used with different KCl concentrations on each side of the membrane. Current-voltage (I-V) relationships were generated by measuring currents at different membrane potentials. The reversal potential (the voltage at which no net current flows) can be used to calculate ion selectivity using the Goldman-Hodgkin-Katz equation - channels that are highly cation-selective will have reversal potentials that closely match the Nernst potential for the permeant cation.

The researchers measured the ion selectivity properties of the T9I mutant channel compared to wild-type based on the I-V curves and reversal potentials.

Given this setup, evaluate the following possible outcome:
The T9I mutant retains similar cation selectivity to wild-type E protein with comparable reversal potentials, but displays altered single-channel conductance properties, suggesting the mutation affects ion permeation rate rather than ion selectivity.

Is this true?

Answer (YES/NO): NO